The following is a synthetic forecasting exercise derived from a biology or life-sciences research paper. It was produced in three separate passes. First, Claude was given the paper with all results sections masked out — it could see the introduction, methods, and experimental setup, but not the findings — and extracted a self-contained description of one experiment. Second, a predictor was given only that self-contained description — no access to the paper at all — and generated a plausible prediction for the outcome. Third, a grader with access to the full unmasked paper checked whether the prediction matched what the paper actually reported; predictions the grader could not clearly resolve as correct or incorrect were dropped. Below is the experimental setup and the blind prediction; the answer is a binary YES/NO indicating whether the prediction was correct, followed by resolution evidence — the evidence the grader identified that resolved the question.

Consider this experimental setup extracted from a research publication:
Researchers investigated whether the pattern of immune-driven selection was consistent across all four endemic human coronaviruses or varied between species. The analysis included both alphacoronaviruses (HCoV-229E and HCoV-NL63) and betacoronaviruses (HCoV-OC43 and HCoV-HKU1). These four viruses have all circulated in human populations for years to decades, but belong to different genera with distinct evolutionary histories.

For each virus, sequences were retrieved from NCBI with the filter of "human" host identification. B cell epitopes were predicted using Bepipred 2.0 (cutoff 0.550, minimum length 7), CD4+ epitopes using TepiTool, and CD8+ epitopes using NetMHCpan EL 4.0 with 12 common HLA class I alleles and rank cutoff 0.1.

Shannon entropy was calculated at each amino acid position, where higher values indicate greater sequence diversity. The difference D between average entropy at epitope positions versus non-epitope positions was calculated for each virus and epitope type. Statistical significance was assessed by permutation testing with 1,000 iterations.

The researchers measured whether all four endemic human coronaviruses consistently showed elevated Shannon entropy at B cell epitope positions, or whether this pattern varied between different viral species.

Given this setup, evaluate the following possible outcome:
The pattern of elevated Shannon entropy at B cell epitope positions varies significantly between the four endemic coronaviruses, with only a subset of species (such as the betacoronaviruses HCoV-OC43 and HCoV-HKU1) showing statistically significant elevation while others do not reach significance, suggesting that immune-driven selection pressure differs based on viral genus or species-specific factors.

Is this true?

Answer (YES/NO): YES